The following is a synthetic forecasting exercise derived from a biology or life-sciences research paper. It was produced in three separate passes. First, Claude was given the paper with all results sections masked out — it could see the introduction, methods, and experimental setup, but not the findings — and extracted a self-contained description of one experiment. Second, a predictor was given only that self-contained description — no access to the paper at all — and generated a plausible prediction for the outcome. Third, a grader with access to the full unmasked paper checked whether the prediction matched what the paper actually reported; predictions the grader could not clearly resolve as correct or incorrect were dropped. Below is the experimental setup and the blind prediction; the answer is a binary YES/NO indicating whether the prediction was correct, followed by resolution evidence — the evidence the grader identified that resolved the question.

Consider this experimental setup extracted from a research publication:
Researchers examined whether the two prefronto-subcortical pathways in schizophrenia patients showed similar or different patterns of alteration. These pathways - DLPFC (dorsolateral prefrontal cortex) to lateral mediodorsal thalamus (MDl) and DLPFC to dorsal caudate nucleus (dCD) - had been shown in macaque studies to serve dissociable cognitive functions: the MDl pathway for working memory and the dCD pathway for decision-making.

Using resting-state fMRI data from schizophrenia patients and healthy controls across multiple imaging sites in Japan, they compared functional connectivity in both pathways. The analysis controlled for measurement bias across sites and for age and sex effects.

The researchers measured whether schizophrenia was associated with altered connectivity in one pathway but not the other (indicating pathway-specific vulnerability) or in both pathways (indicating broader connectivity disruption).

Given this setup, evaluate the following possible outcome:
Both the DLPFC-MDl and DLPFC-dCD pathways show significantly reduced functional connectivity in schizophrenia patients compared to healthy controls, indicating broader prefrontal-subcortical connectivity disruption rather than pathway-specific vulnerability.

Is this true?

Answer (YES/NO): YES